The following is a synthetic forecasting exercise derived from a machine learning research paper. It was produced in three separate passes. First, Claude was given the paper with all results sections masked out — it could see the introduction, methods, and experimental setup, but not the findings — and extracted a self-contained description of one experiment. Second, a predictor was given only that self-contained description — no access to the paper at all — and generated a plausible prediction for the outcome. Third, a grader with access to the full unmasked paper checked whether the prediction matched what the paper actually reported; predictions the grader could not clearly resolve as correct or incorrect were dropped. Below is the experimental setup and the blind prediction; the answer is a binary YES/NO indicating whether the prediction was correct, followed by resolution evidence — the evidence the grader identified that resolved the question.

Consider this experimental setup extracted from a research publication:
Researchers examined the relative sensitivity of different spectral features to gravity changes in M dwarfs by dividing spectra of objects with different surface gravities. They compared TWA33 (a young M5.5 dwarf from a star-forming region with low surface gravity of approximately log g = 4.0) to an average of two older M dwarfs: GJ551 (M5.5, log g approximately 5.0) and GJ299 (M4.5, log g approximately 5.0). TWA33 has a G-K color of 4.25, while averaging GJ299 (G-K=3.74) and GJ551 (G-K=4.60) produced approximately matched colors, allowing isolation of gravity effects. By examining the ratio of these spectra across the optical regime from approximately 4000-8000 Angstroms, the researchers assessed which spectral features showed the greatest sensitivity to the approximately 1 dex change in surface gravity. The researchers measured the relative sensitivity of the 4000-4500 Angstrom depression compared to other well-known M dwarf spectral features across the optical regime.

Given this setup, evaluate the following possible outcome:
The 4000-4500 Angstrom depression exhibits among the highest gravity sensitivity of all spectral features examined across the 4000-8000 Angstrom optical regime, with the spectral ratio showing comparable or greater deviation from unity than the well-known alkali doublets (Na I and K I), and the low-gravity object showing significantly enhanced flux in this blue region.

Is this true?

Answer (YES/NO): YES